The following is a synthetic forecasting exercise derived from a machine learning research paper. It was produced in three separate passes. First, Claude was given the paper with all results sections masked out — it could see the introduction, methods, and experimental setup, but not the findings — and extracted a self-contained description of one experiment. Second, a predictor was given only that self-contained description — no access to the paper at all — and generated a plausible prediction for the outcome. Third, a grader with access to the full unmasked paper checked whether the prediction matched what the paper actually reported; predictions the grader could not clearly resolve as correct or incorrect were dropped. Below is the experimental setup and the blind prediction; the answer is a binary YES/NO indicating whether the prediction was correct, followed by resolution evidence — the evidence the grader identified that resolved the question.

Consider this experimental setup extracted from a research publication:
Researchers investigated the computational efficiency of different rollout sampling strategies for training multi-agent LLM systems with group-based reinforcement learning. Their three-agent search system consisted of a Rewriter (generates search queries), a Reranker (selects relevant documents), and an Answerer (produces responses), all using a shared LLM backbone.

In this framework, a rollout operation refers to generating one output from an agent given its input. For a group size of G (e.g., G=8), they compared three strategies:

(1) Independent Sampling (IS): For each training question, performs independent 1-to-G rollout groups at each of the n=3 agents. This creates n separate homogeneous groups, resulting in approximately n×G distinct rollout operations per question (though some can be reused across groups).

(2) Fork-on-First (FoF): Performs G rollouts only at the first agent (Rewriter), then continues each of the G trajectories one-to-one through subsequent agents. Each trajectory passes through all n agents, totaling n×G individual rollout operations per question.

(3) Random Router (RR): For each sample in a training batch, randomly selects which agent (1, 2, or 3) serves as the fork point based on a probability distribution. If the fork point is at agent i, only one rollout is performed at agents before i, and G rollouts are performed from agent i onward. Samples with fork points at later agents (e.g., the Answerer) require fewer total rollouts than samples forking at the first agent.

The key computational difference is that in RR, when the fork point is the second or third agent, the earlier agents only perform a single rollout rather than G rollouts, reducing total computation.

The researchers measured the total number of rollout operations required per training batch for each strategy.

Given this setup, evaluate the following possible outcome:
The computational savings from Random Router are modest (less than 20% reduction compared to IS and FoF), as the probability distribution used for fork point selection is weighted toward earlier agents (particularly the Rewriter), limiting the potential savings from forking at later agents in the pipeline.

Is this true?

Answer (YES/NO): YES